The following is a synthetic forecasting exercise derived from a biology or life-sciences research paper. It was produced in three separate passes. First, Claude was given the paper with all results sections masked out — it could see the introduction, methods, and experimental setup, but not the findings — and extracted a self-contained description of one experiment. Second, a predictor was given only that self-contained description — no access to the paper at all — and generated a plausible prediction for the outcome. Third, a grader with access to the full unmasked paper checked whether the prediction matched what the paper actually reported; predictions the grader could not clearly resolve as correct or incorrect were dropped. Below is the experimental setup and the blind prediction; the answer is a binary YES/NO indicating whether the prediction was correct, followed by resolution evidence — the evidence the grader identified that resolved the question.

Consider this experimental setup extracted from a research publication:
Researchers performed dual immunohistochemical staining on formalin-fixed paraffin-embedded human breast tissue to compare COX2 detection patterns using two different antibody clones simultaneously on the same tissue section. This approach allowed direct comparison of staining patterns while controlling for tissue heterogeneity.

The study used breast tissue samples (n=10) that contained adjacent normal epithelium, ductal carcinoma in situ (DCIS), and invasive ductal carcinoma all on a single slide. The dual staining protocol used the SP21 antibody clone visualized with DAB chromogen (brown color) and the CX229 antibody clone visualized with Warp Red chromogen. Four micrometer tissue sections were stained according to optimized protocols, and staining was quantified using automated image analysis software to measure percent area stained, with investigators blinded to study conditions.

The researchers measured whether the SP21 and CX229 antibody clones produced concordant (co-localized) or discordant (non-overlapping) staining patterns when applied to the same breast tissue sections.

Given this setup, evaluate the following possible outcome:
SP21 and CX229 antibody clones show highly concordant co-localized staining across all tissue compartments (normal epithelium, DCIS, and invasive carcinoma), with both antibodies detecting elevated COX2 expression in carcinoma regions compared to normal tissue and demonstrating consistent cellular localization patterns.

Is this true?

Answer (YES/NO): NO